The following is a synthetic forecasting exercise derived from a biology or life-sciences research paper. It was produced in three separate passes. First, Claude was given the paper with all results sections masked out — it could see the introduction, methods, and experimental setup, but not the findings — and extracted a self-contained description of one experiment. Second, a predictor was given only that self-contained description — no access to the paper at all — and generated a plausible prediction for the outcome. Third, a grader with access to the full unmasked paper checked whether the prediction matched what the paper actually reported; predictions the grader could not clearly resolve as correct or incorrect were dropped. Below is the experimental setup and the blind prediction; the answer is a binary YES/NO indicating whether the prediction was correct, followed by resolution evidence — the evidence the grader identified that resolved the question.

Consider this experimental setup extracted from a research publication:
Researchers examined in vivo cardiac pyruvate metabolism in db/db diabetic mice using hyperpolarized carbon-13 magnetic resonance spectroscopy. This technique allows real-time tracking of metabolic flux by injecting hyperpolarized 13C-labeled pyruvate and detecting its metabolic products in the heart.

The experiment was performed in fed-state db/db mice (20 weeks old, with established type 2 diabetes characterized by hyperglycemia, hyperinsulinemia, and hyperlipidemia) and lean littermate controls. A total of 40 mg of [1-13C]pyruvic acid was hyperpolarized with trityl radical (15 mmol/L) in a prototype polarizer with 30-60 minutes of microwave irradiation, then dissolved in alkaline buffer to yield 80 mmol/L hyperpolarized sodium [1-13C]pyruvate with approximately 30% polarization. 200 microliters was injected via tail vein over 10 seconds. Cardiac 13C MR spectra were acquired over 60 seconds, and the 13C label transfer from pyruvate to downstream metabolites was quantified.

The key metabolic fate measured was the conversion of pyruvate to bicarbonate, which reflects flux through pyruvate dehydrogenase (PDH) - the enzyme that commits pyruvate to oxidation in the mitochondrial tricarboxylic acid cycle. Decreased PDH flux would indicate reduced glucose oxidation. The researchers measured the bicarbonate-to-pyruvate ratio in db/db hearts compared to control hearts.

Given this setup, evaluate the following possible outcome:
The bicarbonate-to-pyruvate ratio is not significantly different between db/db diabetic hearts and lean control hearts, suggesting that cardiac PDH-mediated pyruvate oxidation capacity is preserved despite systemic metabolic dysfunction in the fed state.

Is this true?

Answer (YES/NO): NO